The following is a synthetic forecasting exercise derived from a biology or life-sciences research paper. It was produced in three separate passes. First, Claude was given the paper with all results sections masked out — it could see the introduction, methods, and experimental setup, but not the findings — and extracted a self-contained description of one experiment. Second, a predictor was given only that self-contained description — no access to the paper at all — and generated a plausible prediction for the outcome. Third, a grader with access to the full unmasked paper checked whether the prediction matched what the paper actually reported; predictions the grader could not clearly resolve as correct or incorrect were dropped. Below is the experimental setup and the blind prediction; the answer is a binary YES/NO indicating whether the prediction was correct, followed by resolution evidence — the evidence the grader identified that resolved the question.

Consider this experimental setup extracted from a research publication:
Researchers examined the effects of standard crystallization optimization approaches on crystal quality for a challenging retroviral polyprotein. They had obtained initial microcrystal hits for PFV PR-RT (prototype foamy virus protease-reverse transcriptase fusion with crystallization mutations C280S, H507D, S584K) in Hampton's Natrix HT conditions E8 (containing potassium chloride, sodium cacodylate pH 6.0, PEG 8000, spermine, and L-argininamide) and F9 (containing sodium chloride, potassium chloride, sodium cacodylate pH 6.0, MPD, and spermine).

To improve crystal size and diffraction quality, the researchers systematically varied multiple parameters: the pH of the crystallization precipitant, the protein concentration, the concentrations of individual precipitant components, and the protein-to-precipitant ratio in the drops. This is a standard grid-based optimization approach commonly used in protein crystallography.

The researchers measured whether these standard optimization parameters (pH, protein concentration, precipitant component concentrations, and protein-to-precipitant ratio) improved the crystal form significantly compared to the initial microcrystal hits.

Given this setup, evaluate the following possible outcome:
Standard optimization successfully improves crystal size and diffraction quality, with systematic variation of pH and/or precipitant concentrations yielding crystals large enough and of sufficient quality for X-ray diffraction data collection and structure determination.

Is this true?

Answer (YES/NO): NO